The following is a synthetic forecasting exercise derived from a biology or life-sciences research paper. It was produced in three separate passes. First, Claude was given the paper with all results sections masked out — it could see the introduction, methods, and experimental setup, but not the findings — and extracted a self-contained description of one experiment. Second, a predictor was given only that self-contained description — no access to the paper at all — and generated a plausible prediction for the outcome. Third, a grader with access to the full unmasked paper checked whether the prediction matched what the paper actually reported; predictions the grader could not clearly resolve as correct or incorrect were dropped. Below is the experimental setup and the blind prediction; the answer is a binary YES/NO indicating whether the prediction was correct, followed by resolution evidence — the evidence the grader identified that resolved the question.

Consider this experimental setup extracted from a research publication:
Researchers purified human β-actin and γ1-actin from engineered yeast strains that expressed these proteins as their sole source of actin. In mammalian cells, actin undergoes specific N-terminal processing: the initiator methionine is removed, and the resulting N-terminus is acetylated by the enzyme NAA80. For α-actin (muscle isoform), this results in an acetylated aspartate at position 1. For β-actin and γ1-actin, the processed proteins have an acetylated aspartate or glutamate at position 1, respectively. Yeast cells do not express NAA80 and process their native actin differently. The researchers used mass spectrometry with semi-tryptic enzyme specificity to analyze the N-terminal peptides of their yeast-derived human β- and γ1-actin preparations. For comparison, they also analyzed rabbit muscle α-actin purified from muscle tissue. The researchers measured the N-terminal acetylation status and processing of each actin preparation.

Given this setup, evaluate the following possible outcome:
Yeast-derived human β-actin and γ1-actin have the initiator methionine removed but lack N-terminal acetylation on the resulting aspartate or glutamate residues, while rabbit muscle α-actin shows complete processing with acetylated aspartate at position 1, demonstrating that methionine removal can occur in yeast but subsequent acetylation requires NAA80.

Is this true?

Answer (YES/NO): NO